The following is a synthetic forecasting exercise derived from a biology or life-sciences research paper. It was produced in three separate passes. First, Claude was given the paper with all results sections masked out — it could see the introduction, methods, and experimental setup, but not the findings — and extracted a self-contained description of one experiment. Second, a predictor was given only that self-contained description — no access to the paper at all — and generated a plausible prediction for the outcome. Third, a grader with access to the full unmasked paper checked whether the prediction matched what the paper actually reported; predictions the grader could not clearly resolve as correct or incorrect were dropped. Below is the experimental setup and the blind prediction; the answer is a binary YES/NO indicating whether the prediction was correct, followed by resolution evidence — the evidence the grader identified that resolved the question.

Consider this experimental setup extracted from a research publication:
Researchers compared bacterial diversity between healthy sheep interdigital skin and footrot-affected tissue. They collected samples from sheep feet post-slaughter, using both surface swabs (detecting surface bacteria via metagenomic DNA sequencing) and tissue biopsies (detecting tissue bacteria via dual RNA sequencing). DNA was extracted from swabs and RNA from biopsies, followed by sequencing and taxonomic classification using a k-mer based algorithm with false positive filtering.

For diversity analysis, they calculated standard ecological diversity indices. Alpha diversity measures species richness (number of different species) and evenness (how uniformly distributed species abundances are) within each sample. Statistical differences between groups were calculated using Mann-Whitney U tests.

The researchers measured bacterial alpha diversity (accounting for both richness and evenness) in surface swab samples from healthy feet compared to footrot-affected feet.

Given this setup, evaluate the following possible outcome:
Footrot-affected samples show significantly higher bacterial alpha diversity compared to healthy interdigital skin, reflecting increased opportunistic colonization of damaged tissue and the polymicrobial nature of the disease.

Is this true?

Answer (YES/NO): NO